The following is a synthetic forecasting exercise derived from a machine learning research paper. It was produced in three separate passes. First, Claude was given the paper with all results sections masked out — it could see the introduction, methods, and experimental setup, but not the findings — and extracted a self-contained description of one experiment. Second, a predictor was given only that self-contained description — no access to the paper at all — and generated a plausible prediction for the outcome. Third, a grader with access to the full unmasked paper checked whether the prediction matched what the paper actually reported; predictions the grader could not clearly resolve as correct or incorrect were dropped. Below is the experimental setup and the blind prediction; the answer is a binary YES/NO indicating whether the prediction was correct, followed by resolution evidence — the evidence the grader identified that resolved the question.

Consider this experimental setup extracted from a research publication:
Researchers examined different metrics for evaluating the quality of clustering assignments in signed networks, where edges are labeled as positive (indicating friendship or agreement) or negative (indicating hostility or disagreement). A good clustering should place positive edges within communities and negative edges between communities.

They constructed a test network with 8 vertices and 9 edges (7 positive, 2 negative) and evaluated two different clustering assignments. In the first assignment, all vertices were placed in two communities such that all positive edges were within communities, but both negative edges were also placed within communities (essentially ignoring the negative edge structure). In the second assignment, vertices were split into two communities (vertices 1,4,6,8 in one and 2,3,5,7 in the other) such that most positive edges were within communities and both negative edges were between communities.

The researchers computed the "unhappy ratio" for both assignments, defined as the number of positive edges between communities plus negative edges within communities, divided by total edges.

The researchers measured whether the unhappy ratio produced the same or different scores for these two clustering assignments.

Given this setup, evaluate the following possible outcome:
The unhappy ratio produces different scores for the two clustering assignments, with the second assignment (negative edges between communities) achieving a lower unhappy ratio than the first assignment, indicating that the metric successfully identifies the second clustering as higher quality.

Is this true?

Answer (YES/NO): NO